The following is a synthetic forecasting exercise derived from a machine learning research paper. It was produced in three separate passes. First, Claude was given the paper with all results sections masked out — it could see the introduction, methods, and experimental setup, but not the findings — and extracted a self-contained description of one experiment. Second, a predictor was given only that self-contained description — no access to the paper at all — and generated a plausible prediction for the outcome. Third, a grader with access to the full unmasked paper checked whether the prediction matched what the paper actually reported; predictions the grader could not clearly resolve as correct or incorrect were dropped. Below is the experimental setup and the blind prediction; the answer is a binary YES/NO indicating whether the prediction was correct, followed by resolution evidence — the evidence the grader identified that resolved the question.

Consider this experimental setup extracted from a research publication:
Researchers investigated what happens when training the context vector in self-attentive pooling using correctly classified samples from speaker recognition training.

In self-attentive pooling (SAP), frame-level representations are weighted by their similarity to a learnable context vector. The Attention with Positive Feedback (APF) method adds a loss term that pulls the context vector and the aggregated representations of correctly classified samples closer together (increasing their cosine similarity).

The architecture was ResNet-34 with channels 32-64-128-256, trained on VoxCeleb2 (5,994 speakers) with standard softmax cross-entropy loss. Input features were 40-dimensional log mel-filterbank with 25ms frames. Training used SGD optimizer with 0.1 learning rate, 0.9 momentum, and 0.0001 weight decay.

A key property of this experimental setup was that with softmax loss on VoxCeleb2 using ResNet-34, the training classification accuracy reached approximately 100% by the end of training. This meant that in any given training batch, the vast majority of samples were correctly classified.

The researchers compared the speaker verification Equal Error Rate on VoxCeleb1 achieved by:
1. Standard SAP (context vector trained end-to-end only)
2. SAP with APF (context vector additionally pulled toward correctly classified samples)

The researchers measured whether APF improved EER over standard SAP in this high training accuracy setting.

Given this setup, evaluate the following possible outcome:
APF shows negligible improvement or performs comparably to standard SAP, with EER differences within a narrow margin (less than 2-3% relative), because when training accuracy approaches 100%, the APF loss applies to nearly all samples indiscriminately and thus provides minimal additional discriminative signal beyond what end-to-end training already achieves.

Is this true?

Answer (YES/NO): NO